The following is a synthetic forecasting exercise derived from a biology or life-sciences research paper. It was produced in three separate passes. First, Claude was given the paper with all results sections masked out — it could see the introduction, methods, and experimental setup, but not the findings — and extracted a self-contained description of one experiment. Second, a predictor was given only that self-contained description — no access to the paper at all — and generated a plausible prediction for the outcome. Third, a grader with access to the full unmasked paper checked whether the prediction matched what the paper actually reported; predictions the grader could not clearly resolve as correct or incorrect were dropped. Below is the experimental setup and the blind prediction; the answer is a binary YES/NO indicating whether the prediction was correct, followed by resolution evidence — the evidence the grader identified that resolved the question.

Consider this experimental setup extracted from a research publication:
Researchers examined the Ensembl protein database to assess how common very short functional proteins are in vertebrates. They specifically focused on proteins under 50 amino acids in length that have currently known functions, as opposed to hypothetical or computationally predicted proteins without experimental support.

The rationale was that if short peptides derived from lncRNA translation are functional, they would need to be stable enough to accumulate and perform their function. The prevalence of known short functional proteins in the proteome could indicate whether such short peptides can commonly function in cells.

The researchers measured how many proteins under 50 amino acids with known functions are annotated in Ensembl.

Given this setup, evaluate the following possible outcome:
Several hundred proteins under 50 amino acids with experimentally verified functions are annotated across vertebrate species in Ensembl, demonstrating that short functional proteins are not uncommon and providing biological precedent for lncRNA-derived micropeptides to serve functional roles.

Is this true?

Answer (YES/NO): NO